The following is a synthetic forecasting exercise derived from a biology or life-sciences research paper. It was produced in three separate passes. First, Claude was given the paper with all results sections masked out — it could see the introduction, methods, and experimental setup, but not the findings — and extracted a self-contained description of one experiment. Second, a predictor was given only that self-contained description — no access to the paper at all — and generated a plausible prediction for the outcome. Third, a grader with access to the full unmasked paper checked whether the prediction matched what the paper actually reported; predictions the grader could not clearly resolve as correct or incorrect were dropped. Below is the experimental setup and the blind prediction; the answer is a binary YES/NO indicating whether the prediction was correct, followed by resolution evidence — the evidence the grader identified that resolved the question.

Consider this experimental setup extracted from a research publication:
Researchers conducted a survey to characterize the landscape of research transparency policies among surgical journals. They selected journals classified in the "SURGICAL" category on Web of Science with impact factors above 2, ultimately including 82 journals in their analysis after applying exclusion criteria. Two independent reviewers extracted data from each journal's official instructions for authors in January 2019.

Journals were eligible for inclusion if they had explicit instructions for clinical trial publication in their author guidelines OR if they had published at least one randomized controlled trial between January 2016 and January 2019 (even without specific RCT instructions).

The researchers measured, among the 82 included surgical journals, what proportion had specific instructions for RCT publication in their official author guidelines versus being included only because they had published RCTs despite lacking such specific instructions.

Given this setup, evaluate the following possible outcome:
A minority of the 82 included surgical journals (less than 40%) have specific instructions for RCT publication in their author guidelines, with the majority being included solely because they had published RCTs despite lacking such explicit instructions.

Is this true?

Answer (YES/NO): NO